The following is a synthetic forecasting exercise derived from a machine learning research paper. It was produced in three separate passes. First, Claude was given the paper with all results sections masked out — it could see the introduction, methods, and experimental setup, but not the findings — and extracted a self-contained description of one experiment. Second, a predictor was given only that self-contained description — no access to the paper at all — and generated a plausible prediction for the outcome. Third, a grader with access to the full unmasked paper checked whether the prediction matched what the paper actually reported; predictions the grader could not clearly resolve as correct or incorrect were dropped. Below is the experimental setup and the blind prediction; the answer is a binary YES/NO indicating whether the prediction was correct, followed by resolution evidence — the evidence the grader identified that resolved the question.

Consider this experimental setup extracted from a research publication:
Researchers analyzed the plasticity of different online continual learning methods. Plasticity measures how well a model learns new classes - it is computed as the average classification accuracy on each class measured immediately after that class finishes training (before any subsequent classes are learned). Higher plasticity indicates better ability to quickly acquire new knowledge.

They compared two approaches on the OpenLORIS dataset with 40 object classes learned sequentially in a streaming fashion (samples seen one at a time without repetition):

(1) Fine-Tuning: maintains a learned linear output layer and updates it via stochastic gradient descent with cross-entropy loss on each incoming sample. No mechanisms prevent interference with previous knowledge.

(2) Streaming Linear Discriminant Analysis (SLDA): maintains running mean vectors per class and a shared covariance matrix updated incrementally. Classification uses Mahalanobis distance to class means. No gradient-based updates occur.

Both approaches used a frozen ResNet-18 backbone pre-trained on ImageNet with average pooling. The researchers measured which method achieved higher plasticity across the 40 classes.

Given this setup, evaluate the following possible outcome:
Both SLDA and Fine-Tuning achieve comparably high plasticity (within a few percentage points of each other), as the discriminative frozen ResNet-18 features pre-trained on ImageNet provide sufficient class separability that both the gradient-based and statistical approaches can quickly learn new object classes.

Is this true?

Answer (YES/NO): NO